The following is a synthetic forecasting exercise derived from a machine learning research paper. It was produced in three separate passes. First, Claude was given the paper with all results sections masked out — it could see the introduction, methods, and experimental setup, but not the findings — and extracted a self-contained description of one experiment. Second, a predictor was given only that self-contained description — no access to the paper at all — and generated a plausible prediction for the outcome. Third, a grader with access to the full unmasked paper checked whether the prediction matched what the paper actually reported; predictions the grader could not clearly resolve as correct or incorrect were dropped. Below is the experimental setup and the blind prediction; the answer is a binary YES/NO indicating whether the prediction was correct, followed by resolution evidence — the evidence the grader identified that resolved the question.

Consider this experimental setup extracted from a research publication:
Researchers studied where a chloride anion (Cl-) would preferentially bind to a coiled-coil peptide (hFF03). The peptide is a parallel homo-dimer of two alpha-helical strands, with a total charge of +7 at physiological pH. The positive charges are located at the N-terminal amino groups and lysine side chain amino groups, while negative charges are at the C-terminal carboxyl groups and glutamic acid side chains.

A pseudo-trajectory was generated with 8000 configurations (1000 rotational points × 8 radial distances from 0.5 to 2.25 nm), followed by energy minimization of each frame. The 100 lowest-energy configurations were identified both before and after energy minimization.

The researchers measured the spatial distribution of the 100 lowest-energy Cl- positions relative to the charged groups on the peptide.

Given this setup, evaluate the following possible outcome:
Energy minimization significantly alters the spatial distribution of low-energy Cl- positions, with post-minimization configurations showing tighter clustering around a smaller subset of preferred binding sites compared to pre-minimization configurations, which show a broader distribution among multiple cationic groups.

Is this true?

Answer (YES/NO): NO